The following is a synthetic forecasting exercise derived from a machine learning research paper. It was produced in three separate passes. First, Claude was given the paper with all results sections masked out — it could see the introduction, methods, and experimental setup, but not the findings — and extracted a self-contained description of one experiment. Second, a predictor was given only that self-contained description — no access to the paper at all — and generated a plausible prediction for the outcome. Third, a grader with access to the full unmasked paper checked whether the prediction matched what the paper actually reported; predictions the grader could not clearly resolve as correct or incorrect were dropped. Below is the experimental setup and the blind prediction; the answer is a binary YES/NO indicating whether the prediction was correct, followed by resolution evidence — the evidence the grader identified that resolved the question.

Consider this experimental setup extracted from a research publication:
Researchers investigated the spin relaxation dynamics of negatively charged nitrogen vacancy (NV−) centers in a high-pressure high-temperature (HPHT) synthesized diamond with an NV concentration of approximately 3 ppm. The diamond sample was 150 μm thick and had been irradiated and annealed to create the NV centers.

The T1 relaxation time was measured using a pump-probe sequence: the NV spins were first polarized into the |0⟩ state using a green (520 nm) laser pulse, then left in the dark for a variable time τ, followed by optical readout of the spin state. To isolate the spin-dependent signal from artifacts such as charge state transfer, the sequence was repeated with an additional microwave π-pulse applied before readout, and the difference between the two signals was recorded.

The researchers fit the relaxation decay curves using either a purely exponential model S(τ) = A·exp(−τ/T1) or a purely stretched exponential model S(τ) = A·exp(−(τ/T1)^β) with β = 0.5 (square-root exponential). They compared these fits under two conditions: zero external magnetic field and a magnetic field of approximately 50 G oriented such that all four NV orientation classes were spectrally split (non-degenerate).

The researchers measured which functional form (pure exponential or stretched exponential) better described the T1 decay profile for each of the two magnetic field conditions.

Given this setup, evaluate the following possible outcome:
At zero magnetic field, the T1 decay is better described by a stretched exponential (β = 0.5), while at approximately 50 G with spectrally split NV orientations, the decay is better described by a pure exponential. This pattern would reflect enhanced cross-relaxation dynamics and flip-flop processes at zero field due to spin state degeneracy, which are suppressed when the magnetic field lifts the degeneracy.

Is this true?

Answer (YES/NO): YES